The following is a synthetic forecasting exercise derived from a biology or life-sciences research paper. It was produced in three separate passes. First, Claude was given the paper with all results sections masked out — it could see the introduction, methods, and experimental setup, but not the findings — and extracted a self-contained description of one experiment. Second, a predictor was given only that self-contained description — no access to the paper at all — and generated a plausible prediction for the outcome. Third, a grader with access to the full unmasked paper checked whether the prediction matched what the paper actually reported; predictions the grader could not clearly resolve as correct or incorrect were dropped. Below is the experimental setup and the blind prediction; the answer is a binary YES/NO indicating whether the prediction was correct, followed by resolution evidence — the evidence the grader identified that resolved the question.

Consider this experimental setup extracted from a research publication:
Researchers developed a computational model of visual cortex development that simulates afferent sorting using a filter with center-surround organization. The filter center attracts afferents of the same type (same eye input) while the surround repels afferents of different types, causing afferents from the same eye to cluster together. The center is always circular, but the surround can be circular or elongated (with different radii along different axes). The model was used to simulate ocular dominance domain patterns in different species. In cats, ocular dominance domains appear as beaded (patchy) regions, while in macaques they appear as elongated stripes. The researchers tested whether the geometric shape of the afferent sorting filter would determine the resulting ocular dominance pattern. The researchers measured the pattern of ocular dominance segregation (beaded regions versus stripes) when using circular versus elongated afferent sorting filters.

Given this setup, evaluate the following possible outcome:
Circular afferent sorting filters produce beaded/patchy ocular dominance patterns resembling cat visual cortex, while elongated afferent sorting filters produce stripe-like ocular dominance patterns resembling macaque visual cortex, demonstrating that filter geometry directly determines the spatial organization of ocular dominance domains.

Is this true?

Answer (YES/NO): YES